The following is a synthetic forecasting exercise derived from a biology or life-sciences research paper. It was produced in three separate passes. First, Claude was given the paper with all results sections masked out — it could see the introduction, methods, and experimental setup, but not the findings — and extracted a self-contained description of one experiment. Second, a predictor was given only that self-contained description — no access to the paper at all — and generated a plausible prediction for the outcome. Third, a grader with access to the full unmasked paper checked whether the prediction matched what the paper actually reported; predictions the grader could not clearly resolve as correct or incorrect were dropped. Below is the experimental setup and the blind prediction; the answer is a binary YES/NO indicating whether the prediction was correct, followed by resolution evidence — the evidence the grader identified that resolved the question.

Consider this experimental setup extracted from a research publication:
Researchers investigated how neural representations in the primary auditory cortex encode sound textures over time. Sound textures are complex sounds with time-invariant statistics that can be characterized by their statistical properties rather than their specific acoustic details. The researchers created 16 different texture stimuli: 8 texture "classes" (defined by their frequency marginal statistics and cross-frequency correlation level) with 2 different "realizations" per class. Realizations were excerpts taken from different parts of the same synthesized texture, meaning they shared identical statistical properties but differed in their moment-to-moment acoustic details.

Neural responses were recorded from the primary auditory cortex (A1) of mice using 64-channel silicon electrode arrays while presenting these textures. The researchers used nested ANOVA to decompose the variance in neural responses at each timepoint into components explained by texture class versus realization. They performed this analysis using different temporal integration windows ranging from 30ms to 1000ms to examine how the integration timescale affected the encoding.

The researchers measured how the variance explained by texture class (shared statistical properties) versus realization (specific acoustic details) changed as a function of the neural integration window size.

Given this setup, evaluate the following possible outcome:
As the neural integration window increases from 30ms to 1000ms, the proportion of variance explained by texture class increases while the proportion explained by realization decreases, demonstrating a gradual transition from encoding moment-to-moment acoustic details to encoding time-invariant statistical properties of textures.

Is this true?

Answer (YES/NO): YES